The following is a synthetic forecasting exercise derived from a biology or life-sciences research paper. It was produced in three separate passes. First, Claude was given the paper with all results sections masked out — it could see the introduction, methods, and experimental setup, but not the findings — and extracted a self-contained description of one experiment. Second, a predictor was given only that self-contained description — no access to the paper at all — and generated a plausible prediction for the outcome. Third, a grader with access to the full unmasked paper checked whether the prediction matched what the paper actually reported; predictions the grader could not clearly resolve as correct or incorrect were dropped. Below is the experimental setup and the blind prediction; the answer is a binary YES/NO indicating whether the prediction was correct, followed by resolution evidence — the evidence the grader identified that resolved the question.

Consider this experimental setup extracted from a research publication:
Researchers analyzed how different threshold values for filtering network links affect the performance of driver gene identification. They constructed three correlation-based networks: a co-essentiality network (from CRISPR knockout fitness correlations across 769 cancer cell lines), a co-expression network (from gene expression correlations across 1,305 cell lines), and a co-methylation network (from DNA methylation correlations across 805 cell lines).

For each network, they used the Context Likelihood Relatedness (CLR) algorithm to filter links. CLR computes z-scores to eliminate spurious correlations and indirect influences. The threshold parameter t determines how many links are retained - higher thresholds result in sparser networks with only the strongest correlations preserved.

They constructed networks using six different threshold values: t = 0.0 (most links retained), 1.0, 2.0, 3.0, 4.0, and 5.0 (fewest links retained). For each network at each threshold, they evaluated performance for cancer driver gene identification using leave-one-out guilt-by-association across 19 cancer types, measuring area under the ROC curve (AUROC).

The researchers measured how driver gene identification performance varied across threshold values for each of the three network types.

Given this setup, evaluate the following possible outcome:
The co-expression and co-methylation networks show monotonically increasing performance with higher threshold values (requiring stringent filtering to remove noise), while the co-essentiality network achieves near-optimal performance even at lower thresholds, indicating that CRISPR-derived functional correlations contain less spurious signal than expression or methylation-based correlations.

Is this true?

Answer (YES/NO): NO